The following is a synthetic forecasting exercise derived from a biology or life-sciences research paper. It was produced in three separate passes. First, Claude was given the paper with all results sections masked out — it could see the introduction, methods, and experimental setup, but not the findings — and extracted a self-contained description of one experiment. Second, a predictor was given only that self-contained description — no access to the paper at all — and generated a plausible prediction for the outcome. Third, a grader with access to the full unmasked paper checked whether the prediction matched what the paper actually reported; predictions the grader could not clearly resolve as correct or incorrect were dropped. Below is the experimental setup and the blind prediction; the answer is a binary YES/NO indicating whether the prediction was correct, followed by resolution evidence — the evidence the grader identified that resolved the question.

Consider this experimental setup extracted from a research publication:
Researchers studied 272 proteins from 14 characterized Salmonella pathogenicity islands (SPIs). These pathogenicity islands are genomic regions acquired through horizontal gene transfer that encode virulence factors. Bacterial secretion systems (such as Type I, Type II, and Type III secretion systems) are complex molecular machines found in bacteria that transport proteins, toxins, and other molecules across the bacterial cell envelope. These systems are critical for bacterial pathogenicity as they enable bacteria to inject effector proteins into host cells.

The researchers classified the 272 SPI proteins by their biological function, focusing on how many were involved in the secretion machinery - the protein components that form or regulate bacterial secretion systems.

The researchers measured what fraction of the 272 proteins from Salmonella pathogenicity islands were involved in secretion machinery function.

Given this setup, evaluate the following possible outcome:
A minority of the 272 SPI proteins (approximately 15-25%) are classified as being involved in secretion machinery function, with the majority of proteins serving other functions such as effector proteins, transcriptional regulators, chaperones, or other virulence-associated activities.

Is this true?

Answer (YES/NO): NO